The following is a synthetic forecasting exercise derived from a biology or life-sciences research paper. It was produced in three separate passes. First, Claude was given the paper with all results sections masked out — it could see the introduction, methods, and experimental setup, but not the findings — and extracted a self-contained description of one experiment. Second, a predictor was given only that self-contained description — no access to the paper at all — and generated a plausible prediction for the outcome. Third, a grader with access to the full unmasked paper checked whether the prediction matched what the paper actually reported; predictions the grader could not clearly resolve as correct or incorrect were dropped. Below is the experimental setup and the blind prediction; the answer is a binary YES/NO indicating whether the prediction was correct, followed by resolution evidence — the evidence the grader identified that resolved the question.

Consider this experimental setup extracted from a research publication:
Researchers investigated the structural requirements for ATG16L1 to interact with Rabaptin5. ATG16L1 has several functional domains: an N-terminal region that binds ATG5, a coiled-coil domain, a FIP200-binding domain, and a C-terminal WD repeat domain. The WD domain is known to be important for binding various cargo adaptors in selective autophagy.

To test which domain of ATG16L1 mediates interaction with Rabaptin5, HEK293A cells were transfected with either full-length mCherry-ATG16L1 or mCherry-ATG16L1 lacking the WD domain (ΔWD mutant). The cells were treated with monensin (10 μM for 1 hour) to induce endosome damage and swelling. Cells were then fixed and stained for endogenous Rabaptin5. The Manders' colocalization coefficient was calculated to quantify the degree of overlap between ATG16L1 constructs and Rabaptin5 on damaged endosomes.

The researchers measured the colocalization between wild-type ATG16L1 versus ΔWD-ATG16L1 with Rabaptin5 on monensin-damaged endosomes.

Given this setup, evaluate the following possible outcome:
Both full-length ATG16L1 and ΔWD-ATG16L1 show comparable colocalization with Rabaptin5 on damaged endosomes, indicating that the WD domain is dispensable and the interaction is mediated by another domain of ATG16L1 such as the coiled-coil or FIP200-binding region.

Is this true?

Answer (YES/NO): NO